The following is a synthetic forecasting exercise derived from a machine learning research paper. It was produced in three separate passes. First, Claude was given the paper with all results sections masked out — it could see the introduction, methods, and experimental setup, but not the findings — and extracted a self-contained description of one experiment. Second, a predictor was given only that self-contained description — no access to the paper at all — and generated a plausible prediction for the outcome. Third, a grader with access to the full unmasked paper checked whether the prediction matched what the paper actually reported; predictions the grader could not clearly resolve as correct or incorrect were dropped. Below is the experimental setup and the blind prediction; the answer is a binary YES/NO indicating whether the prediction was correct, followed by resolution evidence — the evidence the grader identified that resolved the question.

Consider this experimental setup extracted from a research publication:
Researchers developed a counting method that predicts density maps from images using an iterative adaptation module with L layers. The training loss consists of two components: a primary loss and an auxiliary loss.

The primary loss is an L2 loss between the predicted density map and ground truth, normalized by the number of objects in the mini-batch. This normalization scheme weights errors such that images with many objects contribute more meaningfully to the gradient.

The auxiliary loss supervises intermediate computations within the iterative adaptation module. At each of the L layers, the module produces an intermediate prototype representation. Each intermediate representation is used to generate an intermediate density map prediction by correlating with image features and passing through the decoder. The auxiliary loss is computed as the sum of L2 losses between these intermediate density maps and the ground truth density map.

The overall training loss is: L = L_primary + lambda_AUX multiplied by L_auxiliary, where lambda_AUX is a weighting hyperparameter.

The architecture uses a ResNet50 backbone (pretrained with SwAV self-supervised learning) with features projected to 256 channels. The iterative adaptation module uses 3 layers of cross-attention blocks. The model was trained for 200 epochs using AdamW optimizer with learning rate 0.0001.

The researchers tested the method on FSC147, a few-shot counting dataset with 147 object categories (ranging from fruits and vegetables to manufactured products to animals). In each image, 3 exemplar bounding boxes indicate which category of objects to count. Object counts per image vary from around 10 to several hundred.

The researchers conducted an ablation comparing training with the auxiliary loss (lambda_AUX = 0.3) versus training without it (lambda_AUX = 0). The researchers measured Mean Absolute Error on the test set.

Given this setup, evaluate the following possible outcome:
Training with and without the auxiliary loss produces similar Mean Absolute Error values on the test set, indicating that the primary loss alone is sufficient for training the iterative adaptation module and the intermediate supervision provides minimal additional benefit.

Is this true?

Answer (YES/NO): NO